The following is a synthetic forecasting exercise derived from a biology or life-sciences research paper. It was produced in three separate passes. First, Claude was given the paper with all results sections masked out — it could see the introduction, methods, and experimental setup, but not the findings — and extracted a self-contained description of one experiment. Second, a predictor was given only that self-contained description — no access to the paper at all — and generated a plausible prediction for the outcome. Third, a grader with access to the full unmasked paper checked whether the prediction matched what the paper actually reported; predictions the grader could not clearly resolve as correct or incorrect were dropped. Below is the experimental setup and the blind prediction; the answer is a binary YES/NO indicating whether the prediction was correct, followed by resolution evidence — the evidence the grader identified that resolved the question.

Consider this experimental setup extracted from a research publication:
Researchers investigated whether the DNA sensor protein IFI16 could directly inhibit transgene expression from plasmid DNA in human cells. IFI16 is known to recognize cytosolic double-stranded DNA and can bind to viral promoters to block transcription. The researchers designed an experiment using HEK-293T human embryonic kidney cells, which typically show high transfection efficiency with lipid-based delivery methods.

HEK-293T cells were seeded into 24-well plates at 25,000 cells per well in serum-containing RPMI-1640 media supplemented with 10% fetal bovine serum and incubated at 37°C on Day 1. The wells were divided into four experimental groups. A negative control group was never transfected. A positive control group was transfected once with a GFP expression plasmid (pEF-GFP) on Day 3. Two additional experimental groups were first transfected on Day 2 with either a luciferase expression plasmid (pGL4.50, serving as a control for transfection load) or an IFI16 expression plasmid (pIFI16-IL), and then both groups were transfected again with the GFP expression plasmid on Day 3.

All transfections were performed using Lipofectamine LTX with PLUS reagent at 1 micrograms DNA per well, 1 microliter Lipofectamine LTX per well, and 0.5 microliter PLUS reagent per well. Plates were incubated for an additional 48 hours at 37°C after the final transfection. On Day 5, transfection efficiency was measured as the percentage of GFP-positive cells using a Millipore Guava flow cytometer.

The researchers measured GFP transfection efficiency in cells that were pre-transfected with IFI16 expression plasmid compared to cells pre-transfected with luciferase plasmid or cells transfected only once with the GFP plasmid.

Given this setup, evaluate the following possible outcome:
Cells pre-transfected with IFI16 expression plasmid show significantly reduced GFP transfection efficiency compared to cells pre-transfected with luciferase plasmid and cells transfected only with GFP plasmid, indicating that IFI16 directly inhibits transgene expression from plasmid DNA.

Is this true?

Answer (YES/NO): YES